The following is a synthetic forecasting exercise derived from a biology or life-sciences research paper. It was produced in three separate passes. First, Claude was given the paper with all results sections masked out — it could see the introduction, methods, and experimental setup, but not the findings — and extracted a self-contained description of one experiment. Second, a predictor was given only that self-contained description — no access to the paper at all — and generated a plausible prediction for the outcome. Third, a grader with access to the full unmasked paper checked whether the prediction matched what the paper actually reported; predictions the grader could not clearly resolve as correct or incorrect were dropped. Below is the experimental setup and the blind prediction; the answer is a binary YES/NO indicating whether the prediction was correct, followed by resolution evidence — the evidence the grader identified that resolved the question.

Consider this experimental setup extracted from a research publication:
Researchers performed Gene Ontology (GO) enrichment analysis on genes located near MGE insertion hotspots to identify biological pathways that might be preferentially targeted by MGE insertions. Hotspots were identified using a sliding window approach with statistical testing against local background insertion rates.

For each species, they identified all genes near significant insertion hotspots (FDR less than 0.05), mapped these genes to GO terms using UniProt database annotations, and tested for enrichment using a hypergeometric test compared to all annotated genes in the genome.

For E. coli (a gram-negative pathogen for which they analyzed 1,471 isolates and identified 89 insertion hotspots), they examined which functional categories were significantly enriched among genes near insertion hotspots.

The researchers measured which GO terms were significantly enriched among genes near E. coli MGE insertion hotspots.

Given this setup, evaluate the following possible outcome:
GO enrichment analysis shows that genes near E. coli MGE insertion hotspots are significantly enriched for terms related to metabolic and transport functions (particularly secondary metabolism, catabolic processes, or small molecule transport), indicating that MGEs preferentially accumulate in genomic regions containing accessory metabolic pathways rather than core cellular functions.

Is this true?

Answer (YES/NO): NO